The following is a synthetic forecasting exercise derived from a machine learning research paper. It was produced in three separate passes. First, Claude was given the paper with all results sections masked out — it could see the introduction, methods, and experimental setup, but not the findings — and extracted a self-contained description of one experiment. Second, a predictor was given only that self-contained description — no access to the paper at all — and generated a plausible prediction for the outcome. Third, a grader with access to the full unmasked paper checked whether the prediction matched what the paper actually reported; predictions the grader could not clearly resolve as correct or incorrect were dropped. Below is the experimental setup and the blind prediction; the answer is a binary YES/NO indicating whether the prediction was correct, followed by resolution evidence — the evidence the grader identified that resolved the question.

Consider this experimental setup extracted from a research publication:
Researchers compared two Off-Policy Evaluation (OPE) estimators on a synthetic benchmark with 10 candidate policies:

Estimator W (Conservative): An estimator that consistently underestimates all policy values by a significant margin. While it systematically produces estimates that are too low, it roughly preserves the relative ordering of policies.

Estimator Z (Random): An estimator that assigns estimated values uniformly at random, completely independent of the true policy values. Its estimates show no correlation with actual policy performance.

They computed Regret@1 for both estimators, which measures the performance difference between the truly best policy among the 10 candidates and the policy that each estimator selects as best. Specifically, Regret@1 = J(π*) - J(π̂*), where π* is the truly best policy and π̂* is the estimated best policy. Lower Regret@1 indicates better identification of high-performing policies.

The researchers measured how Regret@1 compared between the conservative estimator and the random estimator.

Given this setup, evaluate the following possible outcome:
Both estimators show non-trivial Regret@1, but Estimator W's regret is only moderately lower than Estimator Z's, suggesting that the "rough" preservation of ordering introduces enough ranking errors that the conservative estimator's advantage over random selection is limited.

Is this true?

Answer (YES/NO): NO